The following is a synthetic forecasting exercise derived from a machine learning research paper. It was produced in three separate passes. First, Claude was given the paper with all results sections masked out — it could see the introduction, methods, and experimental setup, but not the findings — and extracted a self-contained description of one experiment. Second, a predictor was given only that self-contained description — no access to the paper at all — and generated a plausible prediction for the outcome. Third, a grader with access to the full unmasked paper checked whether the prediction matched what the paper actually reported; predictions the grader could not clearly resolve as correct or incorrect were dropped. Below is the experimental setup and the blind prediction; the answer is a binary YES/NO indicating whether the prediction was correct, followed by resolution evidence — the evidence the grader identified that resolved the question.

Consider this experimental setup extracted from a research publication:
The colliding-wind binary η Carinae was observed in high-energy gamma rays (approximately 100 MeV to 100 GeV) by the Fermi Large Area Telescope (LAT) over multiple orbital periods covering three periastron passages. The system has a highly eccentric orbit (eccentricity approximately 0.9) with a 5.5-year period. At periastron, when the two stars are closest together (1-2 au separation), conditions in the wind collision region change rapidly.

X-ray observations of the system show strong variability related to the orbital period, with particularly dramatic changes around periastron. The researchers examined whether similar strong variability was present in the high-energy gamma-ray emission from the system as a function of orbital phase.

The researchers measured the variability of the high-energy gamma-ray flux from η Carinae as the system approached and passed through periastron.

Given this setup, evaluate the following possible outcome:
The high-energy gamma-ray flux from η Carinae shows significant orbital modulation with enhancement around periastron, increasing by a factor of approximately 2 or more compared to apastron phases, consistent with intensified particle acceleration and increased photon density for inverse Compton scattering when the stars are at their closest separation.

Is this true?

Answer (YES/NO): NO